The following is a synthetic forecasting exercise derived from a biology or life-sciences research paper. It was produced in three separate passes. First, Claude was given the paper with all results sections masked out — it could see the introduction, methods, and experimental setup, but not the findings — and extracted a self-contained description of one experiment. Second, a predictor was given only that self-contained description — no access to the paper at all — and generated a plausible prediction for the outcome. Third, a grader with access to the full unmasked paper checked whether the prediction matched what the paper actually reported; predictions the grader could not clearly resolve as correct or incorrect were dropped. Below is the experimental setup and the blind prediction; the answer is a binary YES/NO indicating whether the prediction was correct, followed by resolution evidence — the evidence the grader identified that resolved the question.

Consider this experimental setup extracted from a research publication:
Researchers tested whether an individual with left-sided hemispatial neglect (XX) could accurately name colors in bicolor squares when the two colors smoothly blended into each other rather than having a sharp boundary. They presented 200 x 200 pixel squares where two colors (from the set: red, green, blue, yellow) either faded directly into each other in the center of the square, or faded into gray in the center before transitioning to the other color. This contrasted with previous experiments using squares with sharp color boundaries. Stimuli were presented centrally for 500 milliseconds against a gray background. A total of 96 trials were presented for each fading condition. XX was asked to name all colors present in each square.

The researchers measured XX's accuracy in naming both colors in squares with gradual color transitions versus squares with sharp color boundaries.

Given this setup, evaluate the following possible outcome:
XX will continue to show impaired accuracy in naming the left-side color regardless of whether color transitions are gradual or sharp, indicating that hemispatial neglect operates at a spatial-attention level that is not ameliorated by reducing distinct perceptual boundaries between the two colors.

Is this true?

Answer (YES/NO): NO